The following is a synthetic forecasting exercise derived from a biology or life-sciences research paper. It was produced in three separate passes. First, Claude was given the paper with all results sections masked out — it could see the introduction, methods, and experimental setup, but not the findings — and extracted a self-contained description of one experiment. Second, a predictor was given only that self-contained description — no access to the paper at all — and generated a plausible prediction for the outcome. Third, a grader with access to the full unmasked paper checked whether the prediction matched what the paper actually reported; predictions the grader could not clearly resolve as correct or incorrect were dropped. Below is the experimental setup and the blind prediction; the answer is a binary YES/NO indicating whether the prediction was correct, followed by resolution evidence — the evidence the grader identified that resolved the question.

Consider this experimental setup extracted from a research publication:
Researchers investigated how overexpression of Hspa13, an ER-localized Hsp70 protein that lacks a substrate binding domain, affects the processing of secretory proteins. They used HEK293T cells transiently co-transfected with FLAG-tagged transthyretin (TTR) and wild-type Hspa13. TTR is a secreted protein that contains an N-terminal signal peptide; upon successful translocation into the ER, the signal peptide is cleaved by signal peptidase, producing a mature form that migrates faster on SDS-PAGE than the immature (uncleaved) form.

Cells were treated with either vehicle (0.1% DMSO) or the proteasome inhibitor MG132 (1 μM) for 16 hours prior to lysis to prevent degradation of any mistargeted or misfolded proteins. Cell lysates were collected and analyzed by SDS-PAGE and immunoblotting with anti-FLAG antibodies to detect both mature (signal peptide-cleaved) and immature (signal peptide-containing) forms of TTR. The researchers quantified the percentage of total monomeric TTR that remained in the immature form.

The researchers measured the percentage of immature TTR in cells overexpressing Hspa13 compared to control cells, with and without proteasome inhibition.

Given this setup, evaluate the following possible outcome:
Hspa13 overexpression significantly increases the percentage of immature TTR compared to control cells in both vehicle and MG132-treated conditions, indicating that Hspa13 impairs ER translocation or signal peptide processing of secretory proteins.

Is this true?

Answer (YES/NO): YES